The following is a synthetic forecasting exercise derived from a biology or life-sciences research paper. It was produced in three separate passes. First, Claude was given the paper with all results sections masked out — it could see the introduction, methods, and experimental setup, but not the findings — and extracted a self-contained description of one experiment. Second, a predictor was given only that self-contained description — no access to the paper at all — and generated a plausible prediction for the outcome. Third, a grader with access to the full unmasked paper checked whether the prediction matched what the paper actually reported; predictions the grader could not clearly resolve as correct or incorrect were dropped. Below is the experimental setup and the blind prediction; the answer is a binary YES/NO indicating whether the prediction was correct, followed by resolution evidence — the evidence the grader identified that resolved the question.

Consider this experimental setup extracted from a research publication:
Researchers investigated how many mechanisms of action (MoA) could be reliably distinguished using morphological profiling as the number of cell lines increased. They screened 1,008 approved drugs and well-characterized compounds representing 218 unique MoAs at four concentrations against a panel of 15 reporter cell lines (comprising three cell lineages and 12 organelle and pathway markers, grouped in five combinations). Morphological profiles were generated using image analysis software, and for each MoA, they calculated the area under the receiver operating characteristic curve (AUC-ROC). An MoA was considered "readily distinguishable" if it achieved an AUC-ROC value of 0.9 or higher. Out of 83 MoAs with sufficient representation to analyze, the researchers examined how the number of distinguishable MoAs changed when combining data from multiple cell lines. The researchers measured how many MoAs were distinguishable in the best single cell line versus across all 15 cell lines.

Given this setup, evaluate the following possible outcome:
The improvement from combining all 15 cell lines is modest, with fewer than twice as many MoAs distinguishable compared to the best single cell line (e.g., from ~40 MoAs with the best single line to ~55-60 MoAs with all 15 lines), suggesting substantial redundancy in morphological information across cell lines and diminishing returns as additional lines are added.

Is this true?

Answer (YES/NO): NO